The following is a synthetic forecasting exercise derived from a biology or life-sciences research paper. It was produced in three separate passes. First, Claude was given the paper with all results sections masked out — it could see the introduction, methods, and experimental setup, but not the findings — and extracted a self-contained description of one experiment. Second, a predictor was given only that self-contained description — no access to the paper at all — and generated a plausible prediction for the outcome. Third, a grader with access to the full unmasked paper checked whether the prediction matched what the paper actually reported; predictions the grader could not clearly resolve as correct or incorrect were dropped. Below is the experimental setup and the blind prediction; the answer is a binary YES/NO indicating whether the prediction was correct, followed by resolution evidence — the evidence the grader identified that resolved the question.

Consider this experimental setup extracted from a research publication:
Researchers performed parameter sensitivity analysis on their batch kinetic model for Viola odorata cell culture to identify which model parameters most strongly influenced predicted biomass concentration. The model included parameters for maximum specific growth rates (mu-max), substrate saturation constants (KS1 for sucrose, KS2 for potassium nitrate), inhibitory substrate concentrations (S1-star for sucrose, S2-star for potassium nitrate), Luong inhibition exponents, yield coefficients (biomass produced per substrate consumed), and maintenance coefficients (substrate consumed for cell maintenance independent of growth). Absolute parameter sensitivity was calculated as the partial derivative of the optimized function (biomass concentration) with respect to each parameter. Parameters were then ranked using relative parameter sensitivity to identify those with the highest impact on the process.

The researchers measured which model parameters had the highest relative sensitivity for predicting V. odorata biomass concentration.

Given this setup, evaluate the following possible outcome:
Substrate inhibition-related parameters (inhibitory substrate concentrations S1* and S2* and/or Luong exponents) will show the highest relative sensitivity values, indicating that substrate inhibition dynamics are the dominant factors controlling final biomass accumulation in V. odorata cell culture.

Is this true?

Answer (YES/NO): NO